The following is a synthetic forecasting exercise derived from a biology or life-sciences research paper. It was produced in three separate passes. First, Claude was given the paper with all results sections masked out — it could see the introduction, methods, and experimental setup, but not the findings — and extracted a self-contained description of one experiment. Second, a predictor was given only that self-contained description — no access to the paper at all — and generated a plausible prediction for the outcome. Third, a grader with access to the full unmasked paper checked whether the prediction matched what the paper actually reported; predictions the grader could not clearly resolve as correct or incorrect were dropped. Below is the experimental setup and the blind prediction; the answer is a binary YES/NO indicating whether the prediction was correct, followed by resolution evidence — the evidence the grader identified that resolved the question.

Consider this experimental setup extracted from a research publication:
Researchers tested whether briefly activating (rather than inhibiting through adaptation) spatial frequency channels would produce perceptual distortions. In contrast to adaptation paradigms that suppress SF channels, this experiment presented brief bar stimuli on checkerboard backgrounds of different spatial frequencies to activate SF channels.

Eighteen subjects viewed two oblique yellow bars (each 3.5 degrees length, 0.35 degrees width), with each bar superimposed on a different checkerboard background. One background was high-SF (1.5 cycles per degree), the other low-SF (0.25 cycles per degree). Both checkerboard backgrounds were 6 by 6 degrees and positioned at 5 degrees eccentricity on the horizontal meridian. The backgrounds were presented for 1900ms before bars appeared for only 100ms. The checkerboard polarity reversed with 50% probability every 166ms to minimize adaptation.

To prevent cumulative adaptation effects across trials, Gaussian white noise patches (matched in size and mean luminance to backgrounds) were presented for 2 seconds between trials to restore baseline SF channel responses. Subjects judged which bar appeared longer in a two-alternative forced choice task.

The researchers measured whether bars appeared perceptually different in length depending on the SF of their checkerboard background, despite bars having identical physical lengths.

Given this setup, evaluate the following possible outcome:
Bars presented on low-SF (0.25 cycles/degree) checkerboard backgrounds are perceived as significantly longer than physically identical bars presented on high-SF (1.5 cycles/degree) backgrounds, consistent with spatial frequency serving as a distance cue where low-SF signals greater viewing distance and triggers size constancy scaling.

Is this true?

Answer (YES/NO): NO